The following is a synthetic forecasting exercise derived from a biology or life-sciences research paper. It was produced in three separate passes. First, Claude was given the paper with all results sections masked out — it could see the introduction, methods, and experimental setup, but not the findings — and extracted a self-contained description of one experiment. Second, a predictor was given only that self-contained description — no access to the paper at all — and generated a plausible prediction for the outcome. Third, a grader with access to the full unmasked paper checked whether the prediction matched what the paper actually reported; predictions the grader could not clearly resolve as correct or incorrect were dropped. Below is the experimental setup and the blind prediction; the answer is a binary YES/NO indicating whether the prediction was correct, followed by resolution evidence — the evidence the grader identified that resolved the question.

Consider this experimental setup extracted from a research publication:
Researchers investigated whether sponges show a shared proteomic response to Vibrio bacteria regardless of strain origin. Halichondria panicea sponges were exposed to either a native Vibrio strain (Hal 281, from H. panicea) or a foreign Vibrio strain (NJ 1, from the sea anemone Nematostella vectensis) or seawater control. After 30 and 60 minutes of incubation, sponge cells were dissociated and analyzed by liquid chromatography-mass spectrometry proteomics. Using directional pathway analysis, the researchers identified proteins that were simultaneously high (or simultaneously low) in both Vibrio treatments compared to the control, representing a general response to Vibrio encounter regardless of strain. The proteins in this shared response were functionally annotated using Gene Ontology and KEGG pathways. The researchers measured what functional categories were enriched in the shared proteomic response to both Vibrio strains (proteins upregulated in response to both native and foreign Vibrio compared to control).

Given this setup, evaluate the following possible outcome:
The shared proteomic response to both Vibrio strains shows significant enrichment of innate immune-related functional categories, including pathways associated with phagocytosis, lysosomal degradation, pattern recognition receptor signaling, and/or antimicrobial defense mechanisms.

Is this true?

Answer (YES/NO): NO